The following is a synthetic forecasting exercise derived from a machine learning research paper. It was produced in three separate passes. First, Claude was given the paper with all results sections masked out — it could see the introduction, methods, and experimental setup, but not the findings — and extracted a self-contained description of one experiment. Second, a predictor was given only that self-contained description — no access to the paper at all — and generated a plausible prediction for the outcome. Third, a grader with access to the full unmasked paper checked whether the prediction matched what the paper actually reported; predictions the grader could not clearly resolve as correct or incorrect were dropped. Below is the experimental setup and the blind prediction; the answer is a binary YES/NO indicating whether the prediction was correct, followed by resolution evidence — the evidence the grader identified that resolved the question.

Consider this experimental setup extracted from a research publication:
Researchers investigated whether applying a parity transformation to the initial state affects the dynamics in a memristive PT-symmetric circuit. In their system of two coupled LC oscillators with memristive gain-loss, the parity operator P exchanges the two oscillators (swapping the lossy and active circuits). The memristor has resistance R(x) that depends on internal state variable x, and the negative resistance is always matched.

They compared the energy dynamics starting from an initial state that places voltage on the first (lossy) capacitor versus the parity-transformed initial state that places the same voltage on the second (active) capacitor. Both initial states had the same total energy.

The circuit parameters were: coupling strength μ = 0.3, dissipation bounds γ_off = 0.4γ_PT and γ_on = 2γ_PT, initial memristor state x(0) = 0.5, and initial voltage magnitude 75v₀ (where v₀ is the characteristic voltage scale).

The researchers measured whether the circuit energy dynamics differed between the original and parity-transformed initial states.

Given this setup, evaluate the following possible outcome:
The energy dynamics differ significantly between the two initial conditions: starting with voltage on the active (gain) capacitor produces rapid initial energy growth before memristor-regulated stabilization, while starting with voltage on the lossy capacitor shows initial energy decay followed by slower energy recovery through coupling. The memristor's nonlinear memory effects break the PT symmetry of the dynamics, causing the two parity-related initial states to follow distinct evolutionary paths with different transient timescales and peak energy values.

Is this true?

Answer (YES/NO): NO